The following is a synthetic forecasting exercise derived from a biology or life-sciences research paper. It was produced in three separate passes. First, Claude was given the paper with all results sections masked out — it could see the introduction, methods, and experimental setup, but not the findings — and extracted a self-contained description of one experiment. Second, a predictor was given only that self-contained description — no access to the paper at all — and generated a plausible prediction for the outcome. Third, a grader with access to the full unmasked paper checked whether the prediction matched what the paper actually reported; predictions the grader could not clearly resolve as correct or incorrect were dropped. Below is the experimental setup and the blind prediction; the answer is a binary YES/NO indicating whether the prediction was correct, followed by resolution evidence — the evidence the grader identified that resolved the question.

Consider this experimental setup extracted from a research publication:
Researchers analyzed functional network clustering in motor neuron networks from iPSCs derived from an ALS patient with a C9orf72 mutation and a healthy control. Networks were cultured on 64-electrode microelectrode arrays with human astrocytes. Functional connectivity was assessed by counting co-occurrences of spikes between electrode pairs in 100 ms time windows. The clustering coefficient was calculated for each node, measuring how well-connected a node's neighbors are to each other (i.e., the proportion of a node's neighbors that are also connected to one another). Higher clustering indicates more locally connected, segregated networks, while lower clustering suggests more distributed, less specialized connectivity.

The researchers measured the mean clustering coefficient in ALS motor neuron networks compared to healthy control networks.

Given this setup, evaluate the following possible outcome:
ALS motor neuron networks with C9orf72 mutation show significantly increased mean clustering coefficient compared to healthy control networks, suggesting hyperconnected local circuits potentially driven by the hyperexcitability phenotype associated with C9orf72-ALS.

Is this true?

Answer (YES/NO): NO